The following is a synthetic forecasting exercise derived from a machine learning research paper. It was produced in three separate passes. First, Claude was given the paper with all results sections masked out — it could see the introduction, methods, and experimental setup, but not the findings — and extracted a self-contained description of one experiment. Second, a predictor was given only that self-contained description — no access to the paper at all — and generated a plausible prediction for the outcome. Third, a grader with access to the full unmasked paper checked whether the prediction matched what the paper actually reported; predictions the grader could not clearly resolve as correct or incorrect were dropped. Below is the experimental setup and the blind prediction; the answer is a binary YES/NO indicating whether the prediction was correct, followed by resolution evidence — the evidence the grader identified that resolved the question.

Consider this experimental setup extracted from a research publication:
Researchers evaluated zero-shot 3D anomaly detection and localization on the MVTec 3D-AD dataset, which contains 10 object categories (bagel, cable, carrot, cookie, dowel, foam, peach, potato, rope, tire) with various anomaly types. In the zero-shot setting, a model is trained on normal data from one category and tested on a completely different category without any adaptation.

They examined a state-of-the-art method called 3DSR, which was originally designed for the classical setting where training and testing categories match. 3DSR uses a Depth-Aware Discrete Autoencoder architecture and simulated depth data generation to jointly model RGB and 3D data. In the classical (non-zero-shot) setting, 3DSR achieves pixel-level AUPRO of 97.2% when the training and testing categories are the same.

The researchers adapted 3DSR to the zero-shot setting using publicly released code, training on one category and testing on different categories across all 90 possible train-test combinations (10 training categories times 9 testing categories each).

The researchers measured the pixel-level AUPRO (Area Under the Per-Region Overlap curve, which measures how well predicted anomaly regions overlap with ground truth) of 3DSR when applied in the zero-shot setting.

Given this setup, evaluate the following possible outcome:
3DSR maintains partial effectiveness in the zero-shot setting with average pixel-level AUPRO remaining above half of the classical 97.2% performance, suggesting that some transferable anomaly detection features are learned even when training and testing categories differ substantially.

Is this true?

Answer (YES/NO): NO